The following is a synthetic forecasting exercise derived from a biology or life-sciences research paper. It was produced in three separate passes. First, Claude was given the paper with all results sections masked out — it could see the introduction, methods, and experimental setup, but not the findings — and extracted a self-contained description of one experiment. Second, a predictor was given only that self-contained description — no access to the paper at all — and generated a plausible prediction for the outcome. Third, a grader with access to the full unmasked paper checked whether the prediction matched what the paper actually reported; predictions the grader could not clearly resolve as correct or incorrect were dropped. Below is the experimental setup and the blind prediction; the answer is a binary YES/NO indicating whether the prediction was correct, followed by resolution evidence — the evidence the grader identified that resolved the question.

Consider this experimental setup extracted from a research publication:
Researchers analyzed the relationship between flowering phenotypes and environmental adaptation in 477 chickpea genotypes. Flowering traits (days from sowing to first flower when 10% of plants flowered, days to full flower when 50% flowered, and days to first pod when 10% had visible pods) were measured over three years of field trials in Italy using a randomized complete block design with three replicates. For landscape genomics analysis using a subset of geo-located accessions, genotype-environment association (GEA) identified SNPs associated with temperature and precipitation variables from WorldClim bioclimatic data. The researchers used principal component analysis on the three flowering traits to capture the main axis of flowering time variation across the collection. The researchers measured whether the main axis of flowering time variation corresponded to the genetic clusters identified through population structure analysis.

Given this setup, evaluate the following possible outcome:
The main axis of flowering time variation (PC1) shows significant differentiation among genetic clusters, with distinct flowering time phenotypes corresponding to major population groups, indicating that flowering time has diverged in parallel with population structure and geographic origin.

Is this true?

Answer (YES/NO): YES